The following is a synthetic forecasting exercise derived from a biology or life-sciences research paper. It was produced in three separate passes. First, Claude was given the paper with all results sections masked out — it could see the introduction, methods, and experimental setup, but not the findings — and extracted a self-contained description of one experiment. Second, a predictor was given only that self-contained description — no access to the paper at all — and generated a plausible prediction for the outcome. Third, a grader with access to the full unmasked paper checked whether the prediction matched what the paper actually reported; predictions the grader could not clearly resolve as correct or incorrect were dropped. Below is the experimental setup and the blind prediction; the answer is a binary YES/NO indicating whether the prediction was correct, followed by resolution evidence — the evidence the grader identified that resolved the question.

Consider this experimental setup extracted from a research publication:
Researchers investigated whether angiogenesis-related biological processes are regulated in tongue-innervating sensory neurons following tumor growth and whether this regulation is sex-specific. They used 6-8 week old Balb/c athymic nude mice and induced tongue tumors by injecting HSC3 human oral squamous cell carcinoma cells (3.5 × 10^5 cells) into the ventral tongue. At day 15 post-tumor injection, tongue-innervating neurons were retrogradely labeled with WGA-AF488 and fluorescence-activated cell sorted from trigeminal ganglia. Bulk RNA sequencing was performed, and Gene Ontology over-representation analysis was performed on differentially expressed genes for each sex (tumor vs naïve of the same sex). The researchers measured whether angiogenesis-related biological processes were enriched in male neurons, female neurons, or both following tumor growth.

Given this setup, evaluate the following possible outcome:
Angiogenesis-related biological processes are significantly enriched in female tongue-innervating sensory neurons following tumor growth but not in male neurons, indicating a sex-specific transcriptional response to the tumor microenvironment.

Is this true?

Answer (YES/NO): YES